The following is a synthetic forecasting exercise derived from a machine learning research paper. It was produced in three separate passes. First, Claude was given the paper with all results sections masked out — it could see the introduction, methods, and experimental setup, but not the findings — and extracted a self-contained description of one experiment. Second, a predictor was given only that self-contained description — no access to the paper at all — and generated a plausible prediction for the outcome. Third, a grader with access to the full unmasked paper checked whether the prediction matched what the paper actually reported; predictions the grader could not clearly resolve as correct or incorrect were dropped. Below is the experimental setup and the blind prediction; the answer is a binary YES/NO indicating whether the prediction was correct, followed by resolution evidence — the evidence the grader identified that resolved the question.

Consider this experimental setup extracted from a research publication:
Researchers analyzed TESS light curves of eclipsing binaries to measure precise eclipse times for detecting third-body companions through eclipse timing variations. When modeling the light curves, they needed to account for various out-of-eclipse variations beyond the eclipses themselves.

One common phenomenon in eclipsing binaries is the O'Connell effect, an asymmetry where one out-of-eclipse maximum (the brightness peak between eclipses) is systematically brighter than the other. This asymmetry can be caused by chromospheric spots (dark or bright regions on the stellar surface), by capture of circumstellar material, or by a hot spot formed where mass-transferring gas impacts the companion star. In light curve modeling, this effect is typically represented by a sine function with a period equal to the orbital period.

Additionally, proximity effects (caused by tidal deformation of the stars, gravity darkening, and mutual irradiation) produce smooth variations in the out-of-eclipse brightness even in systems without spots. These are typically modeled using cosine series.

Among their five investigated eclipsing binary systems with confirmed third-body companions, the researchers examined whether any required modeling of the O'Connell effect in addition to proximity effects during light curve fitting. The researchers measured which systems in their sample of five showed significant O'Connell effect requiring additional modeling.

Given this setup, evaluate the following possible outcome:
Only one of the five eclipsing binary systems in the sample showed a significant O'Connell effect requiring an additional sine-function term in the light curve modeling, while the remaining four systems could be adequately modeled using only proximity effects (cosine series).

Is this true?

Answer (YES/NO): NO